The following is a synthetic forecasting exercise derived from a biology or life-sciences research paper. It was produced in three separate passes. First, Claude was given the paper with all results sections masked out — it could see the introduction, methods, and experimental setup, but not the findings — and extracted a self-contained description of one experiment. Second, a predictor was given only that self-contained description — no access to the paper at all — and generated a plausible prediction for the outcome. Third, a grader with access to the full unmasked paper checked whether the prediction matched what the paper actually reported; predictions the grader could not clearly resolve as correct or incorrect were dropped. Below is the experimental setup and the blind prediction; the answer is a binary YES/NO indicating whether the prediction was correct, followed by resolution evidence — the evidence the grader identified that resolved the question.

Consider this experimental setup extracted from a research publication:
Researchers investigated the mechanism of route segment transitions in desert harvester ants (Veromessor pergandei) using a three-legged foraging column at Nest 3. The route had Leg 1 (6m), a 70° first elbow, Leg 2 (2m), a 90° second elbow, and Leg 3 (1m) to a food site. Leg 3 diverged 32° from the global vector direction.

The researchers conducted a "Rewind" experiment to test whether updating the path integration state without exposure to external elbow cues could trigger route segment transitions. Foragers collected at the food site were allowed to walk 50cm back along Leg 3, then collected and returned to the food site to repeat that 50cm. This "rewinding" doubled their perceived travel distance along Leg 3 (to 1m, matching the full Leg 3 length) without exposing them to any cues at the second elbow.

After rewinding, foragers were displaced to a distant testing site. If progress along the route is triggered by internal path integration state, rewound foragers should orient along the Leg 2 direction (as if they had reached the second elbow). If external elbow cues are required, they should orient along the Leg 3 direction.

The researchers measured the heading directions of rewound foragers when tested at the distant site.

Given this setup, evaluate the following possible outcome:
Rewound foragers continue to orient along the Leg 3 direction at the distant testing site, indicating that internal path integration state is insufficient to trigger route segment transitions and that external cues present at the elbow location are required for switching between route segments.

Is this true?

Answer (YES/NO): NO